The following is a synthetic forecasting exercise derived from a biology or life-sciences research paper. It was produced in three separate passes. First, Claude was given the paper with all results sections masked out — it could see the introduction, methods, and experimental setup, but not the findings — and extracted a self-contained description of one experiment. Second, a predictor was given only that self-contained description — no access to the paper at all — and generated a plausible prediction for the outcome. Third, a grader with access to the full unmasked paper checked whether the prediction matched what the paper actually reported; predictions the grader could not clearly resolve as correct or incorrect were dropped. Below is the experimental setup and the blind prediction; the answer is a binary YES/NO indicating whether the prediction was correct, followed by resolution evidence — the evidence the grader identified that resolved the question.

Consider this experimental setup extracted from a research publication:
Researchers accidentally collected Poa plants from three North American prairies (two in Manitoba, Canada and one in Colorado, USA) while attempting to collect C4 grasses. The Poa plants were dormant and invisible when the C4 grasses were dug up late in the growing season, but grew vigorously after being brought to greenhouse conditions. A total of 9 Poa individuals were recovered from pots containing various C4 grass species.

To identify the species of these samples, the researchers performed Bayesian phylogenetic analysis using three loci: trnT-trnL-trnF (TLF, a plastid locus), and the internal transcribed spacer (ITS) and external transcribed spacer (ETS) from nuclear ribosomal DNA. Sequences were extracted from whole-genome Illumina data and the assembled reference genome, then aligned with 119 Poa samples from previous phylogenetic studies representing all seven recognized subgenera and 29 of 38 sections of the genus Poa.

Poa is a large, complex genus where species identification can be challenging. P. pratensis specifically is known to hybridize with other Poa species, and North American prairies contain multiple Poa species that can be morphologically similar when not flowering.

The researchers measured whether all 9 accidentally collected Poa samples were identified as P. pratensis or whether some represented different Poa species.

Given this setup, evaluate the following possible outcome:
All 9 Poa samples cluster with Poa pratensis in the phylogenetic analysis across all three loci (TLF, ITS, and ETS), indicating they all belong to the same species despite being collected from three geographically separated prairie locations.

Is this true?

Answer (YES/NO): NO